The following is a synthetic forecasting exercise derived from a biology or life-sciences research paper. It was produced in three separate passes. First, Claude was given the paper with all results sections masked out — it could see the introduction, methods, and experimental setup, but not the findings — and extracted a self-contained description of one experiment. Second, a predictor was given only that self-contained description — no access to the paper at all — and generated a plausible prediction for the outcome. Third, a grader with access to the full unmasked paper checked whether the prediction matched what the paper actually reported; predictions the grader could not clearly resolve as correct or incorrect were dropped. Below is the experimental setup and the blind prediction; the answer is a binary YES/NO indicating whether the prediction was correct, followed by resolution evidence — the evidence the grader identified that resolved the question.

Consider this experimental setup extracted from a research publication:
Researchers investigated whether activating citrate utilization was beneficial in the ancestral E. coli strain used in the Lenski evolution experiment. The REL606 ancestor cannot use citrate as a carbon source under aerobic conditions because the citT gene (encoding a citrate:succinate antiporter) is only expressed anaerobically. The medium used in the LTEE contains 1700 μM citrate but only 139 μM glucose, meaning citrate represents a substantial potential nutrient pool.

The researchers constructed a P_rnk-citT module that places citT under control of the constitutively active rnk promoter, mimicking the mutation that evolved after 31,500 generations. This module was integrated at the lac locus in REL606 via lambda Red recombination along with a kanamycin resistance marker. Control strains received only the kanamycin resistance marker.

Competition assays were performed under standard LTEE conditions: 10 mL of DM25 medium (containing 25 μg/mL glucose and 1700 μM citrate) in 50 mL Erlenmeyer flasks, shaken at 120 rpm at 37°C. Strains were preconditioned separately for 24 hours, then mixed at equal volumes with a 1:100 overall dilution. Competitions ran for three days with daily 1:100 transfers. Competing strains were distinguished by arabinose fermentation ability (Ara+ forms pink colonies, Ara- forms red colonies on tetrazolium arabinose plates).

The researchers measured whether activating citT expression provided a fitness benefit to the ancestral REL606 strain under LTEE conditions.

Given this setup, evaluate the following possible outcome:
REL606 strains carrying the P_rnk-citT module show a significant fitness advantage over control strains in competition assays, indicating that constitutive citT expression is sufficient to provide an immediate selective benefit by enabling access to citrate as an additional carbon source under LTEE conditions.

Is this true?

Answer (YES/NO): NO